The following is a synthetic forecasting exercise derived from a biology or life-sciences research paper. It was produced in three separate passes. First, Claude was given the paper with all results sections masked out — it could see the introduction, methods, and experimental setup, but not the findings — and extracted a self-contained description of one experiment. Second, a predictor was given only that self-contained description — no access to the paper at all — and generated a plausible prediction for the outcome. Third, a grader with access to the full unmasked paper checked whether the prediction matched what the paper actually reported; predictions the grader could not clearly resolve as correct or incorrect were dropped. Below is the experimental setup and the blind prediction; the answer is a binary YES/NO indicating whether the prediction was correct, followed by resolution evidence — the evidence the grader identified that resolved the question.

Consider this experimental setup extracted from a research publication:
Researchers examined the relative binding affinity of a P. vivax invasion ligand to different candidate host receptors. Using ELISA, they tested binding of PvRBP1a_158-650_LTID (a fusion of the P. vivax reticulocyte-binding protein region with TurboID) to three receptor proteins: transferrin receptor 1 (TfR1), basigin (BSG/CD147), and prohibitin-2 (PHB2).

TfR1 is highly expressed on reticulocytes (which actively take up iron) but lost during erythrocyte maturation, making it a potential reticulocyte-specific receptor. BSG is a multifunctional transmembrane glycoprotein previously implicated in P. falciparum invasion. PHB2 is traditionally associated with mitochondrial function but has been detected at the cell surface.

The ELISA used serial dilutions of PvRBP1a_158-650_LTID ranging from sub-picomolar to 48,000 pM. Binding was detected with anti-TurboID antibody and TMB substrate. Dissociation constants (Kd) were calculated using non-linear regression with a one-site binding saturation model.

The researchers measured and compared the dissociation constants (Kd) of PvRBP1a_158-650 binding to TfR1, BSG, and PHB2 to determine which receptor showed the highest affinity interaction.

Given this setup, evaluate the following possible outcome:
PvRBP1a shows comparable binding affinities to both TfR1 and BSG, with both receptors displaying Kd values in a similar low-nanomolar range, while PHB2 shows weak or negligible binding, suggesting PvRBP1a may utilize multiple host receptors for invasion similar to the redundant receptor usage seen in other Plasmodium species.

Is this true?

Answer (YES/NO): NO